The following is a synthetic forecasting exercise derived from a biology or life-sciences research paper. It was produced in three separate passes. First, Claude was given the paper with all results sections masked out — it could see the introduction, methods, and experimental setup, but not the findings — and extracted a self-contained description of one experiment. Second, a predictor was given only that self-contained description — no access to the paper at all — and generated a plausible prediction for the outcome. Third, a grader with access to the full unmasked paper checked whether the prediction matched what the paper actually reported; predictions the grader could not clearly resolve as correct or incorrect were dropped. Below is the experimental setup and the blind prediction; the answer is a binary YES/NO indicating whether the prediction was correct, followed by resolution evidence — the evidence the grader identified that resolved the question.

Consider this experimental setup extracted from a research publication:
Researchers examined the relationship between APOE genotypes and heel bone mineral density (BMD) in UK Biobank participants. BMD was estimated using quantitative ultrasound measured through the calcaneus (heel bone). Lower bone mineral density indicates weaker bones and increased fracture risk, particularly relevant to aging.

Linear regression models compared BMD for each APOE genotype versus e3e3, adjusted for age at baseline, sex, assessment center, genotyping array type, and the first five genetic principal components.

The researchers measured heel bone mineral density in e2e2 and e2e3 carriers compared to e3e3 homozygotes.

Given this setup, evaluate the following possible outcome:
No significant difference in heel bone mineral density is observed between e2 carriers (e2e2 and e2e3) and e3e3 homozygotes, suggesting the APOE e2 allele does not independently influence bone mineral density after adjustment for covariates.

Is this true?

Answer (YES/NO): YES